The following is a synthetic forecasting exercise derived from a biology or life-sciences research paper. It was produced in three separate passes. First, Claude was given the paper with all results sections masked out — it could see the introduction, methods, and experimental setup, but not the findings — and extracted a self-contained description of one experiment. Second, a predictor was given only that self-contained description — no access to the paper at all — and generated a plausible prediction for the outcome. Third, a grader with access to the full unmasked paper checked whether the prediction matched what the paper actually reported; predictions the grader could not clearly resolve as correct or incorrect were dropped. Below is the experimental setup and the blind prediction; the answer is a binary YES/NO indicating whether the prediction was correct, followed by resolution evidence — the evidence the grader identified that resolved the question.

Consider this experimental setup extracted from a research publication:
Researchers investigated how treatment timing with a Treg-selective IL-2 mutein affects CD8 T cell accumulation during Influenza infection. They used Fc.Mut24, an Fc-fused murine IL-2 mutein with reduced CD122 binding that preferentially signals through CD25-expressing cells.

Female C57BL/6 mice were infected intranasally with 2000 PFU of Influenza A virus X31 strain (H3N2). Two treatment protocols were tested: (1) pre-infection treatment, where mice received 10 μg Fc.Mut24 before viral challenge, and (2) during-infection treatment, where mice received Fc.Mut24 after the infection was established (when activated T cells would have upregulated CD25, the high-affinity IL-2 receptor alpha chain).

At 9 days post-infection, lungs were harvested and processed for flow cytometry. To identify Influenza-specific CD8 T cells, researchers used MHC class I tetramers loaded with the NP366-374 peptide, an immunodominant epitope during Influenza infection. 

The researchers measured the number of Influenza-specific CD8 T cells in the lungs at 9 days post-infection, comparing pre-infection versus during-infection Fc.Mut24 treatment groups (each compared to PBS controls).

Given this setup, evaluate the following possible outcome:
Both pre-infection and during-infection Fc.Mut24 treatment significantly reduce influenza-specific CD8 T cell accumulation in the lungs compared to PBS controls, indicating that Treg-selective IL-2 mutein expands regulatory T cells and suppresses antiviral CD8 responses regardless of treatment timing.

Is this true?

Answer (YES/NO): NO